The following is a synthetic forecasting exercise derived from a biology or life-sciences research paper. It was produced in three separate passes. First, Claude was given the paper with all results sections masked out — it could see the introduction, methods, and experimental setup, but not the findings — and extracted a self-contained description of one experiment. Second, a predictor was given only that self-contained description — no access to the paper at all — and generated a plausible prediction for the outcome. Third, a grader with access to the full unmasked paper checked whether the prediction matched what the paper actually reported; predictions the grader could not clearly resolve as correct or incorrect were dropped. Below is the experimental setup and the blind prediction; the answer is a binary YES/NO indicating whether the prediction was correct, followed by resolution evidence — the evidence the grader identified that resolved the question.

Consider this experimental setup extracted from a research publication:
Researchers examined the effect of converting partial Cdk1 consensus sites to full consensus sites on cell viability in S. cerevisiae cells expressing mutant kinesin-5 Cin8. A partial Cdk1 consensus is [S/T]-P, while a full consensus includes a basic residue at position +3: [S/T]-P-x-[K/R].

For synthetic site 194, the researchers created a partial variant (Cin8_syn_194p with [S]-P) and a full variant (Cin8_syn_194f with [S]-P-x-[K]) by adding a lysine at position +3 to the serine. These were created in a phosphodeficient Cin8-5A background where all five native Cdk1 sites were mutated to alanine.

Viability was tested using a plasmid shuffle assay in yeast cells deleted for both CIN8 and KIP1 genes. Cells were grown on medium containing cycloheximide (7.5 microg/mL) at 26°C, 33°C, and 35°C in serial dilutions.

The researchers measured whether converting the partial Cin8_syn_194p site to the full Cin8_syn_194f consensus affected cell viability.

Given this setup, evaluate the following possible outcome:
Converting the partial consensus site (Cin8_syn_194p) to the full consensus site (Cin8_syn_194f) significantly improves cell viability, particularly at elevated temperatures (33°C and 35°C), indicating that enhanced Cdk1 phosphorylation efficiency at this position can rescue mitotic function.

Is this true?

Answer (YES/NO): NO